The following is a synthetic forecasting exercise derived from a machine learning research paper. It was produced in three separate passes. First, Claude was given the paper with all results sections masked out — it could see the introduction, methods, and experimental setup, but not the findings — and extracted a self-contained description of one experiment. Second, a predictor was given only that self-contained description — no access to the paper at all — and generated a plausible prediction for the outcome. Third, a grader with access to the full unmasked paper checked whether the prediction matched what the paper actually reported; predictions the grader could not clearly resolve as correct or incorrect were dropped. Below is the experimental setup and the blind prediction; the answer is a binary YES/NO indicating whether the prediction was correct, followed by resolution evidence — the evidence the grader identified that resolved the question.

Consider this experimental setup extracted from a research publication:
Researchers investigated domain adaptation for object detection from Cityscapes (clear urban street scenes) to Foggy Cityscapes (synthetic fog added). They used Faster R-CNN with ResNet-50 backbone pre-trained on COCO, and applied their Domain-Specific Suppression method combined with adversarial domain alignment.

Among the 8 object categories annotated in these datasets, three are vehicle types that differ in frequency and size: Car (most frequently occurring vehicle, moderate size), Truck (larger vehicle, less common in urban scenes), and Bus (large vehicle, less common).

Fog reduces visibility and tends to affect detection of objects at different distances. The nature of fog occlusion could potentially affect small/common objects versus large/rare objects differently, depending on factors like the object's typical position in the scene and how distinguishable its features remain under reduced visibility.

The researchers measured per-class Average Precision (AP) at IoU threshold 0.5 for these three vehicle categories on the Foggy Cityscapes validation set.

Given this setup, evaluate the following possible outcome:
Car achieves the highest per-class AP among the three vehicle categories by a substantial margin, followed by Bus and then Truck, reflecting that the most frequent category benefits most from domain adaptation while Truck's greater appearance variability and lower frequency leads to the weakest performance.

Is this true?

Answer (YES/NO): YES